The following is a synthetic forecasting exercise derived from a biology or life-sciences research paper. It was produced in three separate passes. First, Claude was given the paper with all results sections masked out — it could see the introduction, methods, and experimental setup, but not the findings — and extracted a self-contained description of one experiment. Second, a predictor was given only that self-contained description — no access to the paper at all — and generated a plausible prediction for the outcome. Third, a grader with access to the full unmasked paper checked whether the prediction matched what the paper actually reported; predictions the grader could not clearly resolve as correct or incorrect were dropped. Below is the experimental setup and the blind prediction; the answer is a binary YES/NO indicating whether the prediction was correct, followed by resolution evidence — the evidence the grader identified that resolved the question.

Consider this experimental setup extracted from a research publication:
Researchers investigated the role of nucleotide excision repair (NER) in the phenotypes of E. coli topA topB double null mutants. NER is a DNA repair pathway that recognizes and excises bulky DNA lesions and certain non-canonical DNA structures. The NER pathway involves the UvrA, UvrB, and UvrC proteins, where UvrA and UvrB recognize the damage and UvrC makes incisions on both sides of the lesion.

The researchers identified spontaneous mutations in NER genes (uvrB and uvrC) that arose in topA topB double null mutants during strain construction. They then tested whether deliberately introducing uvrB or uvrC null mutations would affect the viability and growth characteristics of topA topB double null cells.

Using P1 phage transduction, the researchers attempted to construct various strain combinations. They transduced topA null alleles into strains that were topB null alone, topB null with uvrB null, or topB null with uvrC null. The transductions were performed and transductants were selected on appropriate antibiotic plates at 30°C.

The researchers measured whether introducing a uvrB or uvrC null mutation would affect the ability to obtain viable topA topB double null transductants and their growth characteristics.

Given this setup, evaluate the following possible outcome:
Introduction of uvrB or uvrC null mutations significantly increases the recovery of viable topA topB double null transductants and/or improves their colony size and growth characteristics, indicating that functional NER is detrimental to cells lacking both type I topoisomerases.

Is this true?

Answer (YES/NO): YES